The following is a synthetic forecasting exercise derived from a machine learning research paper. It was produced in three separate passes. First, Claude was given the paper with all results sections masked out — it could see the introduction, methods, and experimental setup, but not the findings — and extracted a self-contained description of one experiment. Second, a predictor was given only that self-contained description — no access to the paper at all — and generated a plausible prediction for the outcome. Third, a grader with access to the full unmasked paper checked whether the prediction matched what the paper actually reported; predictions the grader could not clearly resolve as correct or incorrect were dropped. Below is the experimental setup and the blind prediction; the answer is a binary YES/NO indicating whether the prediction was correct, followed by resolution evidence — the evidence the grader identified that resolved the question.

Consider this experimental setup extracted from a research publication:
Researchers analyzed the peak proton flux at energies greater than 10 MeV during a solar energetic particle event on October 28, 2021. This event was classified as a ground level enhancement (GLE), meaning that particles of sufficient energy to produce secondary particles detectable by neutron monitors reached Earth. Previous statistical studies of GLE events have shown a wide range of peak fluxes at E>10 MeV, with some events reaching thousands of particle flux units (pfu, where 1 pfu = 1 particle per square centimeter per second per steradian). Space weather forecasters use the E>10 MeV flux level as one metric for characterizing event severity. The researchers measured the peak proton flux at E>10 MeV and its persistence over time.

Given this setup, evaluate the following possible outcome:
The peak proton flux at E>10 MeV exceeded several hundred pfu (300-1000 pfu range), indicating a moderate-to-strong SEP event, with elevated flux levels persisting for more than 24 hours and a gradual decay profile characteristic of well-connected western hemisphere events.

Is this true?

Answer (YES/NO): NO